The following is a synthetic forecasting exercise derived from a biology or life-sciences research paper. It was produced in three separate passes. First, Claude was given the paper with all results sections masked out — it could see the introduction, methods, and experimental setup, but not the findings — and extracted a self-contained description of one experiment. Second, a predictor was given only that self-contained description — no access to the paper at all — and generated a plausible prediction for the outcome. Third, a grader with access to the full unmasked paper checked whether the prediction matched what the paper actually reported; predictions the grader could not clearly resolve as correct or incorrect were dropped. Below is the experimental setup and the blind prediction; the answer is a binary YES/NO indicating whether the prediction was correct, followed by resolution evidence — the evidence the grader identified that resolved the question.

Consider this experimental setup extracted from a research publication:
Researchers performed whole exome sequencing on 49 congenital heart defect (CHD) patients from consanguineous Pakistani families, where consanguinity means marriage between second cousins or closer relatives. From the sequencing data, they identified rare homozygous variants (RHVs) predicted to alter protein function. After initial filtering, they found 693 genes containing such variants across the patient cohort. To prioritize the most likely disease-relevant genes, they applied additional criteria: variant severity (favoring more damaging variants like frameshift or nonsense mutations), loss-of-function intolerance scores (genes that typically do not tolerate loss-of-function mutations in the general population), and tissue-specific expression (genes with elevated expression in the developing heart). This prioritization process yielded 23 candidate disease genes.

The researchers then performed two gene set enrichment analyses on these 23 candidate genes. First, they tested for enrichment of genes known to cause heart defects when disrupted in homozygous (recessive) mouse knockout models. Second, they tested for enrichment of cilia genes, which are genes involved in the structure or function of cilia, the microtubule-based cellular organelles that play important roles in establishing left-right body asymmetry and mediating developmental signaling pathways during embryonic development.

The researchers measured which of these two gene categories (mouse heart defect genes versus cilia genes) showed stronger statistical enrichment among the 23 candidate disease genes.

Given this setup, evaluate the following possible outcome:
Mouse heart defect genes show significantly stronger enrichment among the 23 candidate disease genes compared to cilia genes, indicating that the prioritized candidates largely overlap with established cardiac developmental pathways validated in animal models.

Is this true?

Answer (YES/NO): YES